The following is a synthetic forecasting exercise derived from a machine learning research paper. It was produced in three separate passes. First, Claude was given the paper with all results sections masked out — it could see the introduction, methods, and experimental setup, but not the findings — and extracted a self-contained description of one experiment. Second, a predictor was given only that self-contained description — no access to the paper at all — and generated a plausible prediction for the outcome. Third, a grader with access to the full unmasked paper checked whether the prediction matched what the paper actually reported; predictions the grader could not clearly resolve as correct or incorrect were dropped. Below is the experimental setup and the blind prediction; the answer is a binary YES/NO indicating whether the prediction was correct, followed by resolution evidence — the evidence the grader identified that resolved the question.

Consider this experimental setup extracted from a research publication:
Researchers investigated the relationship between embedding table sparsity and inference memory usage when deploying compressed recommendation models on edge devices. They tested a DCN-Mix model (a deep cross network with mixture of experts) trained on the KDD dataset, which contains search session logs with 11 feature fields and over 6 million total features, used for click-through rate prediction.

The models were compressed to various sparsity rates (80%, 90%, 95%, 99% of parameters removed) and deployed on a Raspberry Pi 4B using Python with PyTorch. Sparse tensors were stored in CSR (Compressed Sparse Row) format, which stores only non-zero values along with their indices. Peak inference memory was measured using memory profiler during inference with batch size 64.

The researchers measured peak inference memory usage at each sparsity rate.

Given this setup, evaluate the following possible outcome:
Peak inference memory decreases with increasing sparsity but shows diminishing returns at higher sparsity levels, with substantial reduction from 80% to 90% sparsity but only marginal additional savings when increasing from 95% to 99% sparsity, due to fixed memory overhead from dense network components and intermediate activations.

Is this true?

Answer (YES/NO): NO